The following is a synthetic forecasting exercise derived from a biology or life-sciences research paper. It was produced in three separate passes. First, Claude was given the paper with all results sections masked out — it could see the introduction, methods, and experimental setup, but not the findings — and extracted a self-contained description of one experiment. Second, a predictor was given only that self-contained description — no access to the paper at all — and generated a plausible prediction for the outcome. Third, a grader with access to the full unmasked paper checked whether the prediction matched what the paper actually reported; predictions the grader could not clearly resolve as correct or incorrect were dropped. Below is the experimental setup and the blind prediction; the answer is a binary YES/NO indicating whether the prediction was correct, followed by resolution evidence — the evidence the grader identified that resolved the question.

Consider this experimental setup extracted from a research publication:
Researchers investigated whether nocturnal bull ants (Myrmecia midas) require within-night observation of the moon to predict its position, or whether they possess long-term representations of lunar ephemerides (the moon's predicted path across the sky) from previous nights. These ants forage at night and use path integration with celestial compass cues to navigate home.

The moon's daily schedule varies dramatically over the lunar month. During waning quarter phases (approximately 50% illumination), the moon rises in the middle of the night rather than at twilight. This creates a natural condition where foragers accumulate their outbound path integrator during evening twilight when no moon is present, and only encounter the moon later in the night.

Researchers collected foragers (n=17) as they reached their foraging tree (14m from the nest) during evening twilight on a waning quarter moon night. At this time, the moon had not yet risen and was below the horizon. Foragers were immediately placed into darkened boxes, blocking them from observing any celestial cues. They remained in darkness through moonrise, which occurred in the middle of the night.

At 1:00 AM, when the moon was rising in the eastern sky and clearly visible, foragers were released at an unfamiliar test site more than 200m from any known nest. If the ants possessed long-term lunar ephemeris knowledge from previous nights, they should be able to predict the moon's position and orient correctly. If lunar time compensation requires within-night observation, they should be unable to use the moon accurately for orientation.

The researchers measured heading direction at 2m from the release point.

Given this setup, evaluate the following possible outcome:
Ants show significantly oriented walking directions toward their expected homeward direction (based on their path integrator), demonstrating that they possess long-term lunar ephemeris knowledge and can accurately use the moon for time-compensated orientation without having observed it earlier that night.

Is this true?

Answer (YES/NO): NO